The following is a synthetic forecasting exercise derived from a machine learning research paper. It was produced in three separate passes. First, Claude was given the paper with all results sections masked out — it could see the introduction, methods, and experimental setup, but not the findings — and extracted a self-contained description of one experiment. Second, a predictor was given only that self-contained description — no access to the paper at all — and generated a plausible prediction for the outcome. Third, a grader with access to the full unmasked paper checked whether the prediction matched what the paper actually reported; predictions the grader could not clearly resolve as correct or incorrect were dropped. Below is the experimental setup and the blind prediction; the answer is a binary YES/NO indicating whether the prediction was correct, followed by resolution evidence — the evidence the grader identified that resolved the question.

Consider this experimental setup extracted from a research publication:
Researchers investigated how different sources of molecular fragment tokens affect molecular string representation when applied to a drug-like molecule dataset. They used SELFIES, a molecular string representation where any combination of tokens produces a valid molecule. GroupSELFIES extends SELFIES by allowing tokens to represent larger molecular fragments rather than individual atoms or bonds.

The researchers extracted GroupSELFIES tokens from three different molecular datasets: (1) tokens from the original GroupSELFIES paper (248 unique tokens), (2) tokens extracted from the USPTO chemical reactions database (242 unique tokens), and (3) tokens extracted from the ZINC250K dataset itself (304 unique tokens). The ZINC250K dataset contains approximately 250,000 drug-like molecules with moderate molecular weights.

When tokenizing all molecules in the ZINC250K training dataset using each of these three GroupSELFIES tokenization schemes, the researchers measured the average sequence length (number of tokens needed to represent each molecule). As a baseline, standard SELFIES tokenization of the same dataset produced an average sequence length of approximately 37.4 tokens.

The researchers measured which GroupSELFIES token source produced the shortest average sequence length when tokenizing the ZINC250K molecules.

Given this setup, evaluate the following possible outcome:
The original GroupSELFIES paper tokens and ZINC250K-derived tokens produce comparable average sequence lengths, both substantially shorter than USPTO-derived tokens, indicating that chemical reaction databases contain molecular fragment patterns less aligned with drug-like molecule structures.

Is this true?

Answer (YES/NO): NO